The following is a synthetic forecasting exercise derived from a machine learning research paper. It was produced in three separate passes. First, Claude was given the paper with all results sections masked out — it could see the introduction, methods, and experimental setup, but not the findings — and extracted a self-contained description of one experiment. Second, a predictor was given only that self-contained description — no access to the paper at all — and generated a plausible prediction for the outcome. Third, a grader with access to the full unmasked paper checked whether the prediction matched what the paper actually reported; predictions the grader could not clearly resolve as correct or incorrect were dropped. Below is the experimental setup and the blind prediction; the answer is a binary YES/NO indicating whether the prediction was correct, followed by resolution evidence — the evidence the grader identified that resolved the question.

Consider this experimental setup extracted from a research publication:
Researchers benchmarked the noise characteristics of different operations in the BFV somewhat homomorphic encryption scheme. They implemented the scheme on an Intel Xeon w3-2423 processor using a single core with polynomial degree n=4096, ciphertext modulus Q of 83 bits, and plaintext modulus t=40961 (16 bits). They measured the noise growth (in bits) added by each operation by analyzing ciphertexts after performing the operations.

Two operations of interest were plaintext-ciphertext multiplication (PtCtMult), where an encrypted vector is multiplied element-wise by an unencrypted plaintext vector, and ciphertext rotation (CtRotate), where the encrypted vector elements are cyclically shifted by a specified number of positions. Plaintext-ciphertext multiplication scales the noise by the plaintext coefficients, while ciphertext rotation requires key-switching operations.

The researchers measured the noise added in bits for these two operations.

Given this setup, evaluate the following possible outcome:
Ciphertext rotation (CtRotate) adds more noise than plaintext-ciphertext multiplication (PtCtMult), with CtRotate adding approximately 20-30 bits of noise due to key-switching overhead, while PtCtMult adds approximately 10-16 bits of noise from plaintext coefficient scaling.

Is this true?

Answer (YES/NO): NO